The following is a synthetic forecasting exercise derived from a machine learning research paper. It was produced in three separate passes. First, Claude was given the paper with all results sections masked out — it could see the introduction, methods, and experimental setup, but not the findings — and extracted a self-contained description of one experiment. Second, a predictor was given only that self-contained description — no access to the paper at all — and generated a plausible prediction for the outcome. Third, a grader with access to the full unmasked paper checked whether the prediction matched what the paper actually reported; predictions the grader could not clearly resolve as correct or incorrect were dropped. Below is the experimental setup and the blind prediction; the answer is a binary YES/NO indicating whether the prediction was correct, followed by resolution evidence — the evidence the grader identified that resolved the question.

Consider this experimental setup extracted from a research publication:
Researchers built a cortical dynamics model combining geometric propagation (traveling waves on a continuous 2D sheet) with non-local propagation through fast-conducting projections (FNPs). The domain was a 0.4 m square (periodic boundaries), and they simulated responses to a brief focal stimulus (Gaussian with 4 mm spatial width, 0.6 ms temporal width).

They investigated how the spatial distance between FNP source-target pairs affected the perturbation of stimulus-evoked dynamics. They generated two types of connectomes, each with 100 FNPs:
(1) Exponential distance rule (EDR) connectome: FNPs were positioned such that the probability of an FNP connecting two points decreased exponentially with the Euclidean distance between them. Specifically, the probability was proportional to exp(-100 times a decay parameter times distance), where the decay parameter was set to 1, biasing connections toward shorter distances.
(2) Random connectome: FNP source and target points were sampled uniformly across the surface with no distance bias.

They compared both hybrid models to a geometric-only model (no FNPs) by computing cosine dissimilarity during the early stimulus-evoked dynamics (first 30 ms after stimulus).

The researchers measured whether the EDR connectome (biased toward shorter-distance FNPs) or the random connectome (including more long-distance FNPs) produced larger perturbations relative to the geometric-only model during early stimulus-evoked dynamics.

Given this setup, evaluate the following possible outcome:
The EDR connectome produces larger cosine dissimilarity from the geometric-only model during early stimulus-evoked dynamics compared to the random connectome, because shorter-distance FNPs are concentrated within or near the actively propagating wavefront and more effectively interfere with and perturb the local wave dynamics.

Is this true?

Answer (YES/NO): NO